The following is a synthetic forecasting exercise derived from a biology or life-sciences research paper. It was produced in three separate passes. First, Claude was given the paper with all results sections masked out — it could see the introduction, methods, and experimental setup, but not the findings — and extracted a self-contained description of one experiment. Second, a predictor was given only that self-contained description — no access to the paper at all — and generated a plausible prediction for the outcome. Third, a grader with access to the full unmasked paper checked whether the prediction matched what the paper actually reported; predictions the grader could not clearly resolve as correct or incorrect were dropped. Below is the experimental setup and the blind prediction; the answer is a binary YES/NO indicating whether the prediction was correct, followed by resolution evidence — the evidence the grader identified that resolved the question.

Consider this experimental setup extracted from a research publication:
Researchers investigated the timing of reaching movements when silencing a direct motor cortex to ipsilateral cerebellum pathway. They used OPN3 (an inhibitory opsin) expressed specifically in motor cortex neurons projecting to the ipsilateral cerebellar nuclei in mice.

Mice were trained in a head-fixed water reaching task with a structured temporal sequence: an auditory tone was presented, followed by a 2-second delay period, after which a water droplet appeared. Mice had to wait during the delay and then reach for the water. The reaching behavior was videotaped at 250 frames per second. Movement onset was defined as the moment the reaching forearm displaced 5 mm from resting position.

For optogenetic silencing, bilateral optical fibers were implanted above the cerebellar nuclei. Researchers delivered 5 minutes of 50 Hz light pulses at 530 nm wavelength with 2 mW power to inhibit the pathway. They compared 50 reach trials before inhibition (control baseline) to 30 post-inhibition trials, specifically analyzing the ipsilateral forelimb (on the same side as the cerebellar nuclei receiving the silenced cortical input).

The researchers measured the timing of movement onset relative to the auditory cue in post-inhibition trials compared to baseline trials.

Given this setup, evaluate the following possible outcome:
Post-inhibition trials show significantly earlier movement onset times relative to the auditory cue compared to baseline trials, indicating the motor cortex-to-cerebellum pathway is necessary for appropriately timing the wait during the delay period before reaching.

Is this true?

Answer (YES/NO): NO